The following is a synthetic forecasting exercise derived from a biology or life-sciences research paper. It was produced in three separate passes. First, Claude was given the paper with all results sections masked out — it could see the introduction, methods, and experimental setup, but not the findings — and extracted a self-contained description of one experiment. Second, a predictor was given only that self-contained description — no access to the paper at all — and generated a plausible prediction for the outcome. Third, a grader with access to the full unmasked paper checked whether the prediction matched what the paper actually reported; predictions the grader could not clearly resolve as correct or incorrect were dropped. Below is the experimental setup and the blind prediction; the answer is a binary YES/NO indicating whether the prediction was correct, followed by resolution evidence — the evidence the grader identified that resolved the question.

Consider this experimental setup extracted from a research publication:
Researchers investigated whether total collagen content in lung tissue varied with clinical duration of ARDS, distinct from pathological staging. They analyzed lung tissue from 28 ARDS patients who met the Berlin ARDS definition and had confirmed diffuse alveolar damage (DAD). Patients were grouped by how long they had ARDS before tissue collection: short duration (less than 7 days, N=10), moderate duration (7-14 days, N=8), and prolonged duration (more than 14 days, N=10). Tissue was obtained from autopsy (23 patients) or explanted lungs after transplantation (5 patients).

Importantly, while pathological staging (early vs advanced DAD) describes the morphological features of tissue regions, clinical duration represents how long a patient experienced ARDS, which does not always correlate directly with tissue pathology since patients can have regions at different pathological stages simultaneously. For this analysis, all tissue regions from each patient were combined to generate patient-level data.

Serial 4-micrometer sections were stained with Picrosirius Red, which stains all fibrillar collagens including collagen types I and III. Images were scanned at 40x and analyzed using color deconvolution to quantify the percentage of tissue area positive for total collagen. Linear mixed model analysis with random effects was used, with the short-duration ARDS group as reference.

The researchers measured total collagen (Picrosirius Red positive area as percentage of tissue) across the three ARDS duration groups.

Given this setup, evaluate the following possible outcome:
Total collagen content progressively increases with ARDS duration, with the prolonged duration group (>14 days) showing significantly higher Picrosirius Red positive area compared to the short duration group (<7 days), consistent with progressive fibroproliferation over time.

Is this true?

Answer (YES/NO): YES